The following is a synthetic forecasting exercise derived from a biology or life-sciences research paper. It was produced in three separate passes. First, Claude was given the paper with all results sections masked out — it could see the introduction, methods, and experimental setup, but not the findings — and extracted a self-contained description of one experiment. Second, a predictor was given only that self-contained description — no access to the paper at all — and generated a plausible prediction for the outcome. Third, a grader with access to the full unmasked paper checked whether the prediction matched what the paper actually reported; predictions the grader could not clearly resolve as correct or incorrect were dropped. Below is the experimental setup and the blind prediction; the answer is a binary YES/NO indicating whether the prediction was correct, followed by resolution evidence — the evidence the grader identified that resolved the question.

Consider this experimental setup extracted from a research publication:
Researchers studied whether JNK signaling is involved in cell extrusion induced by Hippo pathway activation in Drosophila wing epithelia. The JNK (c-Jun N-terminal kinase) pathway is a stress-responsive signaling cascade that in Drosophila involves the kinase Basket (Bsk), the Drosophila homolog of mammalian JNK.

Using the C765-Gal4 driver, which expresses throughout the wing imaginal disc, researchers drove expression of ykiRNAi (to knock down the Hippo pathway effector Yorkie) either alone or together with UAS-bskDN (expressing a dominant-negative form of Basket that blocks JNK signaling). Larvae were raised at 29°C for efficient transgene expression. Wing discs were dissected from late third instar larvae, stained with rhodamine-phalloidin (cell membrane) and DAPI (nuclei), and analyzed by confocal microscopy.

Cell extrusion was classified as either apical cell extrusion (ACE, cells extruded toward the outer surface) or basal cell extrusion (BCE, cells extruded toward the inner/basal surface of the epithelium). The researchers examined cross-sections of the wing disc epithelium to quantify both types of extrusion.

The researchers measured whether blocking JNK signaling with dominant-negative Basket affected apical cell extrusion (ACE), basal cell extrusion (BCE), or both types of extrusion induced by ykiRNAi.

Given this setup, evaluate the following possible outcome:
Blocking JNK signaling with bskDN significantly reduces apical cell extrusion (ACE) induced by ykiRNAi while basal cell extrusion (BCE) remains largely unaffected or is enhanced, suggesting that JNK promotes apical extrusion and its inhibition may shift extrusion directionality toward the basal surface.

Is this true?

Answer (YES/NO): NO